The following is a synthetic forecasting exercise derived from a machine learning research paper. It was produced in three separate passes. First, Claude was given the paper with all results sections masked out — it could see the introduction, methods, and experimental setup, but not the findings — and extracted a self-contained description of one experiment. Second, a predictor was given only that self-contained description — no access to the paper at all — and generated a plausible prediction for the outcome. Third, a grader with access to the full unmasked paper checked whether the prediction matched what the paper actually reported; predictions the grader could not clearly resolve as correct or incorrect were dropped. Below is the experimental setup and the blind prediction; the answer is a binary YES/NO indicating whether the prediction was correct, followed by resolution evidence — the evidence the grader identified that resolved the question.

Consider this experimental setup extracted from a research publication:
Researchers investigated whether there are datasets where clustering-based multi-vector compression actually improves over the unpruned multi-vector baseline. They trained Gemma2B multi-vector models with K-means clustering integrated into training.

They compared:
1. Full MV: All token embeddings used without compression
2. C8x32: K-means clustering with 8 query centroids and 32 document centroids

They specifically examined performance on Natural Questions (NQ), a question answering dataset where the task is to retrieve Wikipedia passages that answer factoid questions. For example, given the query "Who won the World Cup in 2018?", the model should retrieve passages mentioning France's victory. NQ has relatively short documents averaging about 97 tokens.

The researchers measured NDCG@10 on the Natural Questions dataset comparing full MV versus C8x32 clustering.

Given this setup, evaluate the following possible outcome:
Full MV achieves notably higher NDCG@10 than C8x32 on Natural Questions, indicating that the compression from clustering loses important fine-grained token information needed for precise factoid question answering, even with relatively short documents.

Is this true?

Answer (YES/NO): NO